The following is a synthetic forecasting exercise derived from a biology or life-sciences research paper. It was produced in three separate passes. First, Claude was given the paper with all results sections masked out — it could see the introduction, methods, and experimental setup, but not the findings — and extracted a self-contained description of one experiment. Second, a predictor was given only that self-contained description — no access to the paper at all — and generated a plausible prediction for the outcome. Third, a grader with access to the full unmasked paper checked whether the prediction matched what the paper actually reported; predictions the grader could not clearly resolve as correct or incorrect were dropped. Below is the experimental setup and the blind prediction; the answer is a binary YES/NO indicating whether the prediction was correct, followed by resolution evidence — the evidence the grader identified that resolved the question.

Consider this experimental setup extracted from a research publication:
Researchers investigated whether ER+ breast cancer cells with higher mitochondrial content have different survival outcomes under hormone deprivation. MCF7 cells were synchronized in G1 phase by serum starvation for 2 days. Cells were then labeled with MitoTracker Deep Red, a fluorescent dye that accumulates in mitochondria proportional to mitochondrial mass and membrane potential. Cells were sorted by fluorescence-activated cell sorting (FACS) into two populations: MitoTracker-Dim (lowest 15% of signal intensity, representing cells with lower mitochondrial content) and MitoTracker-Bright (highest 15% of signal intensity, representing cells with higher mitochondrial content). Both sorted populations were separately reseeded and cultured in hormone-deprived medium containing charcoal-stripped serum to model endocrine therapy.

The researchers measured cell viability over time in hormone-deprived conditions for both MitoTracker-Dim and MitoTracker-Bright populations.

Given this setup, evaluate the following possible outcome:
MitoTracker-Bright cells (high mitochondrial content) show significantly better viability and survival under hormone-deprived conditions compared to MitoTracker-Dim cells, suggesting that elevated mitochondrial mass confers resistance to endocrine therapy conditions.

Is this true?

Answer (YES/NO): NO